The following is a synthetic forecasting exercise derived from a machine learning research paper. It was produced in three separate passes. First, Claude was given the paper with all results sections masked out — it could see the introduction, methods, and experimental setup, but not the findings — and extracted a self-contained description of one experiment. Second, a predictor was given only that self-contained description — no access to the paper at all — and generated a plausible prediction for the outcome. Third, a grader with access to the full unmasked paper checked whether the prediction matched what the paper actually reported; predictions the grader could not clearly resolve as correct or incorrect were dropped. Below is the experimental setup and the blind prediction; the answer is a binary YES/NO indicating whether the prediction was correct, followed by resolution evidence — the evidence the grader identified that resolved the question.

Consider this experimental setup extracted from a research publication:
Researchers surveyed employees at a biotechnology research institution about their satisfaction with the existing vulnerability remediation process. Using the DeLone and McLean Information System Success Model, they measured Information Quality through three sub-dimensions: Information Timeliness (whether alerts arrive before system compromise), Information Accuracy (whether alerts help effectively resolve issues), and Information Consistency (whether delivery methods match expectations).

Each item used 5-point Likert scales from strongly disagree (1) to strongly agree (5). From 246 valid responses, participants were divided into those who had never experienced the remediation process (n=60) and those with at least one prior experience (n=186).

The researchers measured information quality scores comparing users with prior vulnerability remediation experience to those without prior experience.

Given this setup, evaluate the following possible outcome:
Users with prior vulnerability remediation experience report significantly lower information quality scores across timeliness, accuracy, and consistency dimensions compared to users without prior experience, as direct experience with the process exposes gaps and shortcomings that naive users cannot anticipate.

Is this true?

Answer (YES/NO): YES